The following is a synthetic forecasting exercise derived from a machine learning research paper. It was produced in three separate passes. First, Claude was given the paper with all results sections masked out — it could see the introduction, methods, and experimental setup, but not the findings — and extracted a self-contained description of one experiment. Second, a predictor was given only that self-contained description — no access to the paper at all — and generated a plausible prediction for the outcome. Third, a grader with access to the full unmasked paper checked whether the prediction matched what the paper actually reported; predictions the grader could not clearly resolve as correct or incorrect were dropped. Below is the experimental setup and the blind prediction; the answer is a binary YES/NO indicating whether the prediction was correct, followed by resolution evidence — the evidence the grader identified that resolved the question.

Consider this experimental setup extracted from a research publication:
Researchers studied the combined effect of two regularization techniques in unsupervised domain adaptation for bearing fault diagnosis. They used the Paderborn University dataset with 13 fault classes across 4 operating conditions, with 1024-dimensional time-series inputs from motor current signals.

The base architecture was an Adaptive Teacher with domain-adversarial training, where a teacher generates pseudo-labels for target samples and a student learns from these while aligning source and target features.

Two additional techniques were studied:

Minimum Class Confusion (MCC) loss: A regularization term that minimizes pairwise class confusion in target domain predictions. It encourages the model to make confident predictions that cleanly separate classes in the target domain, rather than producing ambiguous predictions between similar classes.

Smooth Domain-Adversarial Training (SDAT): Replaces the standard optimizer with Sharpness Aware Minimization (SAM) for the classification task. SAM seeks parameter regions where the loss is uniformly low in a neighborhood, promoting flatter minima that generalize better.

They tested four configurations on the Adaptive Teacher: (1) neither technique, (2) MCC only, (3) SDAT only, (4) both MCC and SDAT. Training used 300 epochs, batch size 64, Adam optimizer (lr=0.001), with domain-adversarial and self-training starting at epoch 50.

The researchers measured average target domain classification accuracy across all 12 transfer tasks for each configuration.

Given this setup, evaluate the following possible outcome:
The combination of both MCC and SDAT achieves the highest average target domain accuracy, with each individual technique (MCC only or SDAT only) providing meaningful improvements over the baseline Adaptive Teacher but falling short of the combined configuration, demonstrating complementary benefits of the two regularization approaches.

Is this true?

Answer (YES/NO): YES